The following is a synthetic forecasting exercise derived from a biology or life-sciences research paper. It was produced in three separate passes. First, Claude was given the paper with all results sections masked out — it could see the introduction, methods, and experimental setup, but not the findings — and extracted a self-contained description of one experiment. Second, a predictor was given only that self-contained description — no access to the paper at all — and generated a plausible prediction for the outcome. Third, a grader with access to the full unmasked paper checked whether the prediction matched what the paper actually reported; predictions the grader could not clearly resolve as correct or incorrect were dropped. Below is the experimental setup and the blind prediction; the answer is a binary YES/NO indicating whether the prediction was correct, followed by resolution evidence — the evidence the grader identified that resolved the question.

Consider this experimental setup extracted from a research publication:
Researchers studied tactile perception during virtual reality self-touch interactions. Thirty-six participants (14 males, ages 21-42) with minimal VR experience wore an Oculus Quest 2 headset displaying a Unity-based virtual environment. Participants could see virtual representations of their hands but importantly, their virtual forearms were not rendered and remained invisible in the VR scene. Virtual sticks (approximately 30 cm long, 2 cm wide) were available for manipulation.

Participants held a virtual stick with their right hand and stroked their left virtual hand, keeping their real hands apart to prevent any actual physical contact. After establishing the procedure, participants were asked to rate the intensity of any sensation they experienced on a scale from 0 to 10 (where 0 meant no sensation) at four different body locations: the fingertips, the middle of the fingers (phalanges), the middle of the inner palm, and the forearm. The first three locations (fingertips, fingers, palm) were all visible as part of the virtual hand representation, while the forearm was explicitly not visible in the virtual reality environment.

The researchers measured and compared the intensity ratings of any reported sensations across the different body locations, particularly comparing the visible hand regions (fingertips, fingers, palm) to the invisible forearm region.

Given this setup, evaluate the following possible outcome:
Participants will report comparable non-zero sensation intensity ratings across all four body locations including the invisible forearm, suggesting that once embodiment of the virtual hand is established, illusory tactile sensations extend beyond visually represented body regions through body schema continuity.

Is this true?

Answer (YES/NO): YES